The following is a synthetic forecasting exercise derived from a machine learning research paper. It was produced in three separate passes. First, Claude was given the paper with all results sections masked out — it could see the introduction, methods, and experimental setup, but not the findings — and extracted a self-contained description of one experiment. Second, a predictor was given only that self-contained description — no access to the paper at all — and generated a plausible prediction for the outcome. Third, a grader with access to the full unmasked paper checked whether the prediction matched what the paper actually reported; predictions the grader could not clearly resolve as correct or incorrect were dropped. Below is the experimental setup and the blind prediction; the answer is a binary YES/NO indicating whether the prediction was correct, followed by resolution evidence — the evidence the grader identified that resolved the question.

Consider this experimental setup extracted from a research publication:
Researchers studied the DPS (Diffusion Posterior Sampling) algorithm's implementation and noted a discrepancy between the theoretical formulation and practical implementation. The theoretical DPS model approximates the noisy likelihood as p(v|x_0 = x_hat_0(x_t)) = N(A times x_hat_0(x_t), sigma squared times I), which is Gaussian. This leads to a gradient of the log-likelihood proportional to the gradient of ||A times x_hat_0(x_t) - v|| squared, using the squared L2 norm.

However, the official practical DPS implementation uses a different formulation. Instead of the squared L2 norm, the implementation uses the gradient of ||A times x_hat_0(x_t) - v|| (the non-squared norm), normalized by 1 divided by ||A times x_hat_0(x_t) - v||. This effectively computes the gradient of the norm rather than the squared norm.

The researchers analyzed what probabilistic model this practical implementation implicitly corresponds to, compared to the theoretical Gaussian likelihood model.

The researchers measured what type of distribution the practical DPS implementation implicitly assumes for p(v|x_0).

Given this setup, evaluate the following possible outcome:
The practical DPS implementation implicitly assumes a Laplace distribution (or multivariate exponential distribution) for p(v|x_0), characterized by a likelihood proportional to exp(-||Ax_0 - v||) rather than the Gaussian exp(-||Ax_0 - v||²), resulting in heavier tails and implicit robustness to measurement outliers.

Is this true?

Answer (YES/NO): NO